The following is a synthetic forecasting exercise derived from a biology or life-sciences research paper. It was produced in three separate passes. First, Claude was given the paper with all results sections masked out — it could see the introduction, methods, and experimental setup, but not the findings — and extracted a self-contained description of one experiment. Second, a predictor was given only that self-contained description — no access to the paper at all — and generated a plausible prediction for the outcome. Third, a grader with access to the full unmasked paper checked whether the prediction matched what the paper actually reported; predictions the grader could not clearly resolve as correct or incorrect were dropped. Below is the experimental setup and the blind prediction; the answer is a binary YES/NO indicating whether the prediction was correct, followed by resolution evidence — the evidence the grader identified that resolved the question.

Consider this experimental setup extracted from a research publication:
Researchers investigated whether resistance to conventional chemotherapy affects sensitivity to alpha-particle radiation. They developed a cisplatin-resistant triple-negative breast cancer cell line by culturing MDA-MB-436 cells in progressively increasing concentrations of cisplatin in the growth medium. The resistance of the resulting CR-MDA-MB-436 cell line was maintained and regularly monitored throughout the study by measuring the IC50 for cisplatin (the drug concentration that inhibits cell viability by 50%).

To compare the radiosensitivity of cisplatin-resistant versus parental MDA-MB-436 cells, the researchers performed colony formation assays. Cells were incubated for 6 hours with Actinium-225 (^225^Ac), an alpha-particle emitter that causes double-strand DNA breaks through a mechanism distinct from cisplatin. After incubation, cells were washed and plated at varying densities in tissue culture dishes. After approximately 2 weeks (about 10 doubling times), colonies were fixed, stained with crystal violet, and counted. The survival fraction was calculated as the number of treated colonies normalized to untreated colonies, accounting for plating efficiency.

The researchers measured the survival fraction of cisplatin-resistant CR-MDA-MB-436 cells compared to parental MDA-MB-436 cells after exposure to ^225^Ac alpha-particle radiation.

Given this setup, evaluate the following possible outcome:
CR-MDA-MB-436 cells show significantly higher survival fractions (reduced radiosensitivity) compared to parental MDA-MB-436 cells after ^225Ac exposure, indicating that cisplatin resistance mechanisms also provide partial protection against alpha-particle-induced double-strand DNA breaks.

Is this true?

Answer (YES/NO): NO